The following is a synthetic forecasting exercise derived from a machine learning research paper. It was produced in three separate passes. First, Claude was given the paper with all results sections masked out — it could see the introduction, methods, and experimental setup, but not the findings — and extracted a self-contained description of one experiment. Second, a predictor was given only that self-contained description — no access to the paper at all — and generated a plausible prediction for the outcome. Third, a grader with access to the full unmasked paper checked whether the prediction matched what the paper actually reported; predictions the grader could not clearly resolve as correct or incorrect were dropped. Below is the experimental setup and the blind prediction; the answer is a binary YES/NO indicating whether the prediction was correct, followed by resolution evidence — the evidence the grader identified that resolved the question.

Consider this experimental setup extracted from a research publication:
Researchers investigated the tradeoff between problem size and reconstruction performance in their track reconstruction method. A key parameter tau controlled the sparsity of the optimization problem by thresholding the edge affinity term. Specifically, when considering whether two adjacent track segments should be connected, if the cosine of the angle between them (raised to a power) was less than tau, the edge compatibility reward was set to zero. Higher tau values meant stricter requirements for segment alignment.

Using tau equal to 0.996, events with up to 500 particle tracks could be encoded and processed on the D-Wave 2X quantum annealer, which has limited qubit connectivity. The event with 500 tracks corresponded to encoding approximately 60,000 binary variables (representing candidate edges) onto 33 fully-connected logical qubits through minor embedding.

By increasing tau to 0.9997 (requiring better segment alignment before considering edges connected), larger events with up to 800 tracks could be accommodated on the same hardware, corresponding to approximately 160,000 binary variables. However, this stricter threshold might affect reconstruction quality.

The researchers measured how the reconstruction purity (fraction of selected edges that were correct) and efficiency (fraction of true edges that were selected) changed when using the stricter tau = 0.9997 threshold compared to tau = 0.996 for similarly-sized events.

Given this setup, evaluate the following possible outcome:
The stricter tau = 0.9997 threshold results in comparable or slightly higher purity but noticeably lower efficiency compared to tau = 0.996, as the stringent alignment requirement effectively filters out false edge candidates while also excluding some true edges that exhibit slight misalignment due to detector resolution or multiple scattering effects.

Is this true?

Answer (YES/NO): YES